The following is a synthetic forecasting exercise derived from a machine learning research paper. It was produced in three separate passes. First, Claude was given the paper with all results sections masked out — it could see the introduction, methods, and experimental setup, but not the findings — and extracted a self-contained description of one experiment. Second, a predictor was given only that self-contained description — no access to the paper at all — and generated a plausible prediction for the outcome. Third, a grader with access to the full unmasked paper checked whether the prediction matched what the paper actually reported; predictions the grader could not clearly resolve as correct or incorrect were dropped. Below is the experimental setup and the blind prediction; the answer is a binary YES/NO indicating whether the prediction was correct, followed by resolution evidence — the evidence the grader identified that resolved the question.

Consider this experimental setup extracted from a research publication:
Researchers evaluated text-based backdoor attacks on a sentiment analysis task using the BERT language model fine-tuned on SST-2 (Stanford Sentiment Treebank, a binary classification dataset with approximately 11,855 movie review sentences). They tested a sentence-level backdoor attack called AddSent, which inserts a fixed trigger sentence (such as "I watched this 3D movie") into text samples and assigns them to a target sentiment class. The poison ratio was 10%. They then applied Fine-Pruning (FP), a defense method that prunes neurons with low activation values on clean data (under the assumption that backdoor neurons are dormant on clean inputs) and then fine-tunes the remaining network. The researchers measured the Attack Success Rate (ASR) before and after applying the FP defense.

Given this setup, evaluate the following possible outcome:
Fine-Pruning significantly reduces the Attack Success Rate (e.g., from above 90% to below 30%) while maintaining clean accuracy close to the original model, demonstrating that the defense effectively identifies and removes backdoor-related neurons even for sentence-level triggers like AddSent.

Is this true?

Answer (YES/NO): NO